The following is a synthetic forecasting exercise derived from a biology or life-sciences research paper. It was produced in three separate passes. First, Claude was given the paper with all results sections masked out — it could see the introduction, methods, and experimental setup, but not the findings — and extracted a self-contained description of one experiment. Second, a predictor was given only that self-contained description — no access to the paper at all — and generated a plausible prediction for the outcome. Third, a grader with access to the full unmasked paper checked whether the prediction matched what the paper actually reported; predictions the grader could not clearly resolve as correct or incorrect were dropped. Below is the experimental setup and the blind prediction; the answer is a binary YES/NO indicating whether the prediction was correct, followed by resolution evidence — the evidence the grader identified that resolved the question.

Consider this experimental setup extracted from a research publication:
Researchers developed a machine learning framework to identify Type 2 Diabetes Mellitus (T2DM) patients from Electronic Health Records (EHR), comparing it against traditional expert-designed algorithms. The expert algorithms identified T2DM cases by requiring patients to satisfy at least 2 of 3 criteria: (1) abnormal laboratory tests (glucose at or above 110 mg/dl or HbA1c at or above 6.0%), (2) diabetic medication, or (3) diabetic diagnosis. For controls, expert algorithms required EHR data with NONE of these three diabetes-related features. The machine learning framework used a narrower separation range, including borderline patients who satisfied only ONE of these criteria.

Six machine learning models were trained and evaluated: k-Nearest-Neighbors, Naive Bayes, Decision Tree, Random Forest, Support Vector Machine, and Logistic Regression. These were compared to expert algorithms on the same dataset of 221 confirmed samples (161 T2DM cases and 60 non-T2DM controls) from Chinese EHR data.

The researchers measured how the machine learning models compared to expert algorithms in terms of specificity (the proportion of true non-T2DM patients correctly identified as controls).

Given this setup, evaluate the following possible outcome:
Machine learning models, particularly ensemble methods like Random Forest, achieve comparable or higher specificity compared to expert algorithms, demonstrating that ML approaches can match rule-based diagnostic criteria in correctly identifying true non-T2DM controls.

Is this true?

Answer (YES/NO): NO